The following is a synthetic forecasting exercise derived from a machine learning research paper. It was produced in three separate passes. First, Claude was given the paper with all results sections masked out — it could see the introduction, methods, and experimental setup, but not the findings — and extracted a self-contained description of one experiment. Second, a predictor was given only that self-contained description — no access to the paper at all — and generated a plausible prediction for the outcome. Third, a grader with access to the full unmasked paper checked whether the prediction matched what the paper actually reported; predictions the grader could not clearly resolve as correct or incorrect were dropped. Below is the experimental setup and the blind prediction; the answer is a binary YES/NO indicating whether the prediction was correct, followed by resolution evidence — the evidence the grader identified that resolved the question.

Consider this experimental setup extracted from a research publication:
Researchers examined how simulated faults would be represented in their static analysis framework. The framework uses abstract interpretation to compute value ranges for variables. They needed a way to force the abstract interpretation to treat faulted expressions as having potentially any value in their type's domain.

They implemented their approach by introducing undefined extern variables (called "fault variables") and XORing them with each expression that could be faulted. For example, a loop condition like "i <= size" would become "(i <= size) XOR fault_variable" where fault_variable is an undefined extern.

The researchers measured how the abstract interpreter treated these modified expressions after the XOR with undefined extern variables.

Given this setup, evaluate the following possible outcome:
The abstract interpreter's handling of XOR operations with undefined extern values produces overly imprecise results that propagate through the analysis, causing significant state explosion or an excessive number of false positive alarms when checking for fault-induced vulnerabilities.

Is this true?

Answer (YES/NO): NO